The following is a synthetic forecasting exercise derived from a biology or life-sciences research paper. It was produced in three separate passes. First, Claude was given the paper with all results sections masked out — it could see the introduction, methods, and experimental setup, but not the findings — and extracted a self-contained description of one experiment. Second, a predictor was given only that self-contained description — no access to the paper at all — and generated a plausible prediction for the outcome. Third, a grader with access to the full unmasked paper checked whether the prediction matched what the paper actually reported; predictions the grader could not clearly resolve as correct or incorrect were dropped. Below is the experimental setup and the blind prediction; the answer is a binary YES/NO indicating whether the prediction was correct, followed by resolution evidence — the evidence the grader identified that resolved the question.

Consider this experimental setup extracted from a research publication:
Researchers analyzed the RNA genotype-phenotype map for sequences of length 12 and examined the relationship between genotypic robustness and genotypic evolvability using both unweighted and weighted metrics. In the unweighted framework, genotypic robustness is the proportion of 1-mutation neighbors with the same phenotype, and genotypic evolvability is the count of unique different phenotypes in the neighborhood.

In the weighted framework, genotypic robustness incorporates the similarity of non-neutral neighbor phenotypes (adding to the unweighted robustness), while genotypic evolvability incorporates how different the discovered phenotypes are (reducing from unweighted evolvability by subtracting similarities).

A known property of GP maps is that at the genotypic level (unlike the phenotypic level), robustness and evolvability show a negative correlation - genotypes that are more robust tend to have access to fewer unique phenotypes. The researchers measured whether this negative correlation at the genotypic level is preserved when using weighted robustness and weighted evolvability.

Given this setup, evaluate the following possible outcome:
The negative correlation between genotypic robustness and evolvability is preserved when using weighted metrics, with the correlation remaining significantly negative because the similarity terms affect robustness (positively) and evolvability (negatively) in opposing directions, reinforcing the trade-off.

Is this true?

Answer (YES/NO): YES